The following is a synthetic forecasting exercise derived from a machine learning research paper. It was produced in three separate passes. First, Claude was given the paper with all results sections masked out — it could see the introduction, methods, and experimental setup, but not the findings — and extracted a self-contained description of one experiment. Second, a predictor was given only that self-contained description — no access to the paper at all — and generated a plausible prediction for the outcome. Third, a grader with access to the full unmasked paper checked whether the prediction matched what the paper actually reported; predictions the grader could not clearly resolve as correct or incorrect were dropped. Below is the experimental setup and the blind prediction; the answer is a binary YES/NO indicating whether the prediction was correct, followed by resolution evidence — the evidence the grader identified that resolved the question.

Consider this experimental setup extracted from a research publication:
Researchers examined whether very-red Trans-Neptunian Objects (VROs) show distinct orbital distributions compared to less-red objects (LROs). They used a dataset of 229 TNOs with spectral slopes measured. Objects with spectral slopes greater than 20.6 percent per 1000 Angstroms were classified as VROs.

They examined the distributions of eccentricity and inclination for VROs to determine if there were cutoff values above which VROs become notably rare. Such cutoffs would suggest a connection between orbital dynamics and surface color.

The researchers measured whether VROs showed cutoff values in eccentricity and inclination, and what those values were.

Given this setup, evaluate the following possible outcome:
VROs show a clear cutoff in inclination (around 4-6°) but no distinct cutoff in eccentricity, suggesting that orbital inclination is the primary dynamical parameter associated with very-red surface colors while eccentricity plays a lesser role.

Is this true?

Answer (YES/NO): NO